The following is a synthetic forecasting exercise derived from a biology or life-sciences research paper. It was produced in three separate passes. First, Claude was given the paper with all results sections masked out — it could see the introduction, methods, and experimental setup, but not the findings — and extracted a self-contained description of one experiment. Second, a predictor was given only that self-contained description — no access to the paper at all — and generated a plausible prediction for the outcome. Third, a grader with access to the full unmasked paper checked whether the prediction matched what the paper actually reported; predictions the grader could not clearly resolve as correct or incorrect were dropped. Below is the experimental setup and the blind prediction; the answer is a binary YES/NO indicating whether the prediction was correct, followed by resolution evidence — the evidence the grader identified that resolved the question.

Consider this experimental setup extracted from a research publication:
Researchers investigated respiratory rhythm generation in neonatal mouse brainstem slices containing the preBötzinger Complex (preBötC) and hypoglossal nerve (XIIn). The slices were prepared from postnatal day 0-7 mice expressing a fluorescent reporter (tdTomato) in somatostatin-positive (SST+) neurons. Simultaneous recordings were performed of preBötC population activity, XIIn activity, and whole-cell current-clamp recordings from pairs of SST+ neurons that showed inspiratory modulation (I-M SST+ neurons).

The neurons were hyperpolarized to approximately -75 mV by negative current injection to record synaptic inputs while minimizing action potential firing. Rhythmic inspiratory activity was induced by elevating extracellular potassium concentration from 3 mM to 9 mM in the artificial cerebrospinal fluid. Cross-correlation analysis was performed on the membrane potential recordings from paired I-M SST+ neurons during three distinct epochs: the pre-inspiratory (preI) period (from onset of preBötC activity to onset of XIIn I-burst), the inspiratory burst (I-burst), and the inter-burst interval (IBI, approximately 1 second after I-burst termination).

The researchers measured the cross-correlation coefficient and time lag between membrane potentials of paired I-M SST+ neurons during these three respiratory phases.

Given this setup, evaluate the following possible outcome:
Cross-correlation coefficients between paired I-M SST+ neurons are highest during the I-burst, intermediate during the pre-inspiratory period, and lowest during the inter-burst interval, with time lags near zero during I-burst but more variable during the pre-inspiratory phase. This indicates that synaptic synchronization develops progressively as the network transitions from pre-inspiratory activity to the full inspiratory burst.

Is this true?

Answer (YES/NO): YES